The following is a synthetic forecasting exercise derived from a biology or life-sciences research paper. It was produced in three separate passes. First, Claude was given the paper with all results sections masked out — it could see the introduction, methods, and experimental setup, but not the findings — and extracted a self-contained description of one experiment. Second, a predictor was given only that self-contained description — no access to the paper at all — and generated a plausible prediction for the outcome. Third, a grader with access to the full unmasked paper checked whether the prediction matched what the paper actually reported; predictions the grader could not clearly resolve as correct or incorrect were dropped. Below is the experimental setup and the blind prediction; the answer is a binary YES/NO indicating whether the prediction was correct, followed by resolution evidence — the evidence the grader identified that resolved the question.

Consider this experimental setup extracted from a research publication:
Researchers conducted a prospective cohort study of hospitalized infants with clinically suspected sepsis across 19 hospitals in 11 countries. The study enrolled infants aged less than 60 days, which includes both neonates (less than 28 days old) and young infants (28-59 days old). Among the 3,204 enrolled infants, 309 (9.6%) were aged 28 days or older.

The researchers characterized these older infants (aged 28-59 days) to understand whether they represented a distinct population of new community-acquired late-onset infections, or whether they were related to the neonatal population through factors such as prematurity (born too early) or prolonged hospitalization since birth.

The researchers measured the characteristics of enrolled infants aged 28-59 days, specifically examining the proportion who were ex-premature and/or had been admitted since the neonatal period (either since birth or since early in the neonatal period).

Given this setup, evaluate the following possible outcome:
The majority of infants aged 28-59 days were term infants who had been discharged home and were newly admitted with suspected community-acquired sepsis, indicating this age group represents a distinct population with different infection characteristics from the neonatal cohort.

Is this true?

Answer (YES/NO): NO